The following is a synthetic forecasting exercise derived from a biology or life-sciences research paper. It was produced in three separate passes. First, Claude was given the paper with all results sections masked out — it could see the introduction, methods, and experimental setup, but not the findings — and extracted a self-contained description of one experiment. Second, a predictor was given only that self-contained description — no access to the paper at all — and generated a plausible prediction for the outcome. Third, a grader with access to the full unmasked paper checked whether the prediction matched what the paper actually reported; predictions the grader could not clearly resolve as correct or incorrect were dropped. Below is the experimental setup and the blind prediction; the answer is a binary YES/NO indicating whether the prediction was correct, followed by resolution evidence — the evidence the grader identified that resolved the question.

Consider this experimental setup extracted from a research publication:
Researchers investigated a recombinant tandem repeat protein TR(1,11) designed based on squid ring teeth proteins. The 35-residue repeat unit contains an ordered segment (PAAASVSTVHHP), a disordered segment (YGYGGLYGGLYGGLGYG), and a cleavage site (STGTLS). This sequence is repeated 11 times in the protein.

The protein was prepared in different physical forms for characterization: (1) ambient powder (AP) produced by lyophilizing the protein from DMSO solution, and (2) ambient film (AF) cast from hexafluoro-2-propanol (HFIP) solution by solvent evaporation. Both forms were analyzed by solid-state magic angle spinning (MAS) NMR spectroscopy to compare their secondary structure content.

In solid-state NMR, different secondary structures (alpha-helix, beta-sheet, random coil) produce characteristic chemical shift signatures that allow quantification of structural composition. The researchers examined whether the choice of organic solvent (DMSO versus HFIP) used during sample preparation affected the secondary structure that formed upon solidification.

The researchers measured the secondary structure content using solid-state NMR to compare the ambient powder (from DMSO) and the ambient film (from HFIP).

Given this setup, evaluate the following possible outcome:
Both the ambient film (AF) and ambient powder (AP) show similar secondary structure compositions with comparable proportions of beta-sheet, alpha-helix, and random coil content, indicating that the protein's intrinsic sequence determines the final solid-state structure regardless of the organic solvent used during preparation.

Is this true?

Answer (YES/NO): NO